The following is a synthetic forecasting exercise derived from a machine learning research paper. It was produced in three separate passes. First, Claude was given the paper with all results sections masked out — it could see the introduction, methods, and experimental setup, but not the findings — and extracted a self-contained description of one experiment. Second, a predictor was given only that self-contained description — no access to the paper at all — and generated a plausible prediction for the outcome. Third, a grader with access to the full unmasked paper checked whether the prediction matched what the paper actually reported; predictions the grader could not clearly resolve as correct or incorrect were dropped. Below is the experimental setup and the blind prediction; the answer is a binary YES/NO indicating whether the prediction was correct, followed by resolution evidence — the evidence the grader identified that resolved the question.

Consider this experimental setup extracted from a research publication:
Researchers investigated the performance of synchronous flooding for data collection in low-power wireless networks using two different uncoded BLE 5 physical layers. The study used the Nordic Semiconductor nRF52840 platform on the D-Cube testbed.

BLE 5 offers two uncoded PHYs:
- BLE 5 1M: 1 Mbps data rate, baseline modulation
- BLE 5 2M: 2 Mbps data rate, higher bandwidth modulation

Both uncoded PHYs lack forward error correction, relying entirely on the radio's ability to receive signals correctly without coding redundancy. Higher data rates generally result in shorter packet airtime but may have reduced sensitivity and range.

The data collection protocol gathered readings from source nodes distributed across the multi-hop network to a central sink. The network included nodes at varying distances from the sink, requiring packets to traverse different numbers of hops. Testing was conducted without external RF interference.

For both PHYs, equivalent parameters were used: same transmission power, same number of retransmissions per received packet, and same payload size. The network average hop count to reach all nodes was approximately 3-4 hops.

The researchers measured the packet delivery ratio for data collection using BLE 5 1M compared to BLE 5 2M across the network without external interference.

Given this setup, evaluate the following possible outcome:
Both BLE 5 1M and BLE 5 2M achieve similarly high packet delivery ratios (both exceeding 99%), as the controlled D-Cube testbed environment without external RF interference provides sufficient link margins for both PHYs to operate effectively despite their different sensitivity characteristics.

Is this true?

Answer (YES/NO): NO